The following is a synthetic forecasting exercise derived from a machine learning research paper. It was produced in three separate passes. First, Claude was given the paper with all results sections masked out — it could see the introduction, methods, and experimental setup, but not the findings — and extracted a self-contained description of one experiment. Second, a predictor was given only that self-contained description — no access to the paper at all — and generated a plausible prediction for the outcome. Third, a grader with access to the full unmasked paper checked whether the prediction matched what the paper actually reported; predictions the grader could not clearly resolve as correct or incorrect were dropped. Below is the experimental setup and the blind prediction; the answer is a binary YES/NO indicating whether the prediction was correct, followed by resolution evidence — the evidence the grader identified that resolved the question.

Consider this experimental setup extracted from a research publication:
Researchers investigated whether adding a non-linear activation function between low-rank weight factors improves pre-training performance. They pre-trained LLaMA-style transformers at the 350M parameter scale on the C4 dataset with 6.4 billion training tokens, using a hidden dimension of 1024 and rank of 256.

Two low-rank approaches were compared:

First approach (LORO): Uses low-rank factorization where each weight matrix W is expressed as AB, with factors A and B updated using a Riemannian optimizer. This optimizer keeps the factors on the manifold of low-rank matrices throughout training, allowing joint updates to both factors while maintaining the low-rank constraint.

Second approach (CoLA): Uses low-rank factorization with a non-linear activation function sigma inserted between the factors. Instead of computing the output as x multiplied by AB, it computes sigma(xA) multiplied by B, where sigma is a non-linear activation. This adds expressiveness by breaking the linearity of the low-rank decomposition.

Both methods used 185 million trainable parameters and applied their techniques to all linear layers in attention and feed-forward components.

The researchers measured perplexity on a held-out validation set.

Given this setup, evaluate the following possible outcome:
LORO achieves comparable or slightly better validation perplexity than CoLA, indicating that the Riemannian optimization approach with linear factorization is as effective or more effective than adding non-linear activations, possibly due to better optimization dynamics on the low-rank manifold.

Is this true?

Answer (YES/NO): YES